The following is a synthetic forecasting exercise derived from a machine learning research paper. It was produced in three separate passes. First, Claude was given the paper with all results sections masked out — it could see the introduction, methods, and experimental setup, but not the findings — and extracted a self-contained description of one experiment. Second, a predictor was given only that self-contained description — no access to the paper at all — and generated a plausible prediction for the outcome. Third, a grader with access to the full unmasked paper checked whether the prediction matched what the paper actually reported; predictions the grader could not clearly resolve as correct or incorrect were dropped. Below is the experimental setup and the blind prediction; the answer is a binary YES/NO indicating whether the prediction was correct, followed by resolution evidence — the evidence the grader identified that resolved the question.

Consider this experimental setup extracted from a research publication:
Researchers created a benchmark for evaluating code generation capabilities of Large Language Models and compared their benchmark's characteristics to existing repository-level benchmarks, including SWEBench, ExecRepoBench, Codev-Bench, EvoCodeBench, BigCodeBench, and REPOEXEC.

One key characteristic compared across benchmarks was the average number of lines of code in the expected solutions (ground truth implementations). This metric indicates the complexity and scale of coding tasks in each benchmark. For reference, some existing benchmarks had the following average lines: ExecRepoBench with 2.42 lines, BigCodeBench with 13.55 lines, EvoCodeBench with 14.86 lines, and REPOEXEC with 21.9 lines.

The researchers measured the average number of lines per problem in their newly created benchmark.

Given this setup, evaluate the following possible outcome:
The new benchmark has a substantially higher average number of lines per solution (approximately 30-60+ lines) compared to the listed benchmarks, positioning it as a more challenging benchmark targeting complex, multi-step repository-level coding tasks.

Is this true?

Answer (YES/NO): YES